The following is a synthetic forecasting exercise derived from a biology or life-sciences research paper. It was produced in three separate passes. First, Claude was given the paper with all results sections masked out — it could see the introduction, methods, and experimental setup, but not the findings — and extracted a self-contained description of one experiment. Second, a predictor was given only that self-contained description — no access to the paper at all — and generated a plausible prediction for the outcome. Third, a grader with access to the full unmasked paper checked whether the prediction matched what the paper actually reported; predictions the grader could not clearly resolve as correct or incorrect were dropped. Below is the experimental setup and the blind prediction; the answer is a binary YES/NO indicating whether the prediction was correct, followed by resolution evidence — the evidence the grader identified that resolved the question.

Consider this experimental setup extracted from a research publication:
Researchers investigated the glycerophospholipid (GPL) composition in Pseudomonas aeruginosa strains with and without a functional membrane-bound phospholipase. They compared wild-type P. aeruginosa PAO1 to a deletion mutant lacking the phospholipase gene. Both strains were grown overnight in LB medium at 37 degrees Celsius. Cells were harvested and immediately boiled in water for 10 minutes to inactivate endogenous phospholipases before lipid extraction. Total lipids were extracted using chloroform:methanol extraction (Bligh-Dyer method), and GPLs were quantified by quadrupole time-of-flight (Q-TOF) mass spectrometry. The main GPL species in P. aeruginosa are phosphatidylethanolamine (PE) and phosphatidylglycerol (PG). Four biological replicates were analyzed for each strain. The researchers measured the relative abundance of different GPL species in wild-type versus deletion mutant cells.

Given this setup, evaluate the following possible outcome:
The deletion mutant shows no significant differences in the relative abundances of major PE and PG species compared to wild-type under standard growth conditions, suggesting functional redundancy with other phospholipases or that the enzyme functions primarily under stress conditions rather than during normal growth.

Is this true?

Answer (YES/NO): NO